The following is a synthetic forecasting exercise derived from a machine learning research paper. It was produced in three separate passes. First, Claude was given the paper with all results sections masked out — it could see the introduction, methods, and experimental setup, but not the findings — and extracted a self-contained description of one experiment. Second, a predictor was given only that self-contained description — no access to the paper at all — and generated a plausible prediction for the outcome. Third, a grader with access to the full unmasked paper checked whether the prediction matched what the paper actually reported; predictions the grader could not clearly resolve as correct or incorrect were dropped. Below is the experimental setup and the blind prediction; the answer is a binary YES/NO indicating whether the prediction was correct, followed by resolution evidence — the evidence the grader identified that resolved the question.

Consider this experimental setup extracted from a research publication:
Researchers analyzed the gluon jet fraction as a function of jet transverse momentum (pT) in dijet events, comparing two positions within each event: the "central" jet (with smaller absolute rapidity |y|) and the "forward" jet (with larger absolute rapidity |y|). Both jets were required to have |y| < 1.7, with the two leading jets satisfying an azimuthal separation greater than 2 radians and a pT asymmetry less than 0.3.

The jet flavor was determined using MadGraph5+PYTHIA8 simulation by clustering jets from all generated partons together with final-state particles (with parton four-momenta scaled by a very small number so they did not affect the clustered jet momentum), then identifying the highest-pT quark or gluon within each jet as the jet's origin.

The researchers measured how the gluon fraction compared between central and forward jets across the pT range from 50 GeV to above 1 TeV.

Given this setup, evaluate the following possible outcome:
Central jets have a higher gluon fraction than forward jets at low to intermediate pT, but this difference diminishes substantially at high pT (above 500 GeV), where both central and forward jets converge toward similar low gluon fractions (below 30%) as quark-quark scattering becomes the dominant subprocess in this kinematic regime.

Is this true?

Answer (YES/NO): NO